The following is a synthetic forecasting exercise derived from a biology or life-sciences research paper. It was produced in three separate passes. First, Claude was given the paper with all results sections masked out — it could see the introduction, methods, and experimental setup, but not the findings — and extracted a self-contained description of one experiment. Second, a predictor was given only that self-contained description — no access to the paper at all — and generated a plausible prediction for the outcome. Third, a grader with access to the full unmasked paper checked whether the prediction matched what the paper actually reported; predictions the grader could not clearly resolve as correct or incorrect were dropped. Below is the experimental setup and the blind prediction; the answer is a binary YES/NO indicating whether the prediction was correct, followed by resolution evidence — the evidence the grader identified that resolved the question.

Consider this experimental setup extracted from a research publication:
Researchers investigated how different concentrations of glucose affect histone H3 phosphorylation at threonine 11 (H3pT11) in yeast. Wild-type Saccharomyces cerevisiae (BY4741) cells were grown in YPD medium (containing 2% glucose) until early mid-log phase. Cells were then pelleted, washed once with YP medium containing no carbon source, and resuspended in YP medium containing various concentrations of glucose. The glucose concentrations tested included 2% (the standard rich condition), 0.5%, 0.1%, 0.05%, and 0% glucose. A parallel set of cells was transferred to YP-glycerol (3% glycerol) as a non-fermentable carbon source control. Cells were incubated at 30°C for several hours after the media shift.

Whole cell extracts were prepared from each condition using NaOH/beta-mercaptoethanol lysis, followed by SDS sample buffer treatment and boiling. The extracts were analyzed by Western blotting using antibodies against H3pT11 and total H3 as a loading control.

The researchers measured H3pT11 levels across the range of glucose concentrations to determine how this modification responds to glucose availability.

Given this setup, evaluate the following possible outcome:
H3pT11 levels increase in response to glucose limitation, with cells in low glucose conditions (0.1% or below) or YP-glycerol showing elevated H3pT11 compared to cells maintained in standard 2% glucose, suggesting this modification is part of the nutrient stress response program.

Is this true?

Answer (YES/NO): YES